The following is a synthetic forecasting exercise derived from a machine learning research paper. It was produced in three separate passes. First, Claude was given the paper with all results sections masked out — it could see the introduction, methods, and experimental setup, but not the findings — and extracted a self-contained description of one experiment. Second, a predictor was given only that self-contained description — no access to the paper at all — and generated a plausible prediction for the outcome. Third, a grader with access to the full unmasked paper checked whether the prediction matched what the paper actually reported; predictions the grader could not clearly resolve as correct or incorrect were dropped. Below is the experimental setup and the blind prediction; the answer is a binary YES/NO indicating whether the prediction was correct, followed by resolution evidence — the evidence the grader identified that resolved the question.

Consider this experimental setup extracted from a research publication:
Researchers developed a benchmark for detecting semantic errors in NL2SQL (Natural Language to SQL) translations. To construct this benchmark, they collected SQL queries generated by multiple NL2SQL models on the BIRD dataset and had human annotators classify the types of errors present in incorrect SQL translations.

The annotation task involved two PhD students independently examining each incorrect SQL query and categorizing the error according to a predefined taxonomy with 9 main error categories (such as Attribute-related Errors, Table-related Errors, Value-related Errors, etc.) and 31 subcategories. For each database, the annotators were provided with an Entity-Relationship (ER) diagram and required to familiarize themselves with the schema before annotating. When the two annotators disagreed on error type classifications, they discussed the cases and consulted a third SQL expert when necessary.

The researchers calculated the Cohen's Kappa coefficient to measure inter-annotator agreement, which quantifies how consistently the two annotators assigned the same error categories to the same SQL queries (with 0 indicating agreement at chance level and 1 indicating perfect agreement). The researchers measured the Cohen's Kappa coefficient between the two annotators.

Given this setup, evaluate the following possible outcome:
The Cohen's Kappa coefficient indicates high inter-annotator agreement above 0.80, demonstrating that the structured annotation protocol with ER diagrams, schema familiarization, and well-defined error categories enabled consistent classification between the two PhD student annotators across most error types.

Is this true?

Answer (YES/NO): NO